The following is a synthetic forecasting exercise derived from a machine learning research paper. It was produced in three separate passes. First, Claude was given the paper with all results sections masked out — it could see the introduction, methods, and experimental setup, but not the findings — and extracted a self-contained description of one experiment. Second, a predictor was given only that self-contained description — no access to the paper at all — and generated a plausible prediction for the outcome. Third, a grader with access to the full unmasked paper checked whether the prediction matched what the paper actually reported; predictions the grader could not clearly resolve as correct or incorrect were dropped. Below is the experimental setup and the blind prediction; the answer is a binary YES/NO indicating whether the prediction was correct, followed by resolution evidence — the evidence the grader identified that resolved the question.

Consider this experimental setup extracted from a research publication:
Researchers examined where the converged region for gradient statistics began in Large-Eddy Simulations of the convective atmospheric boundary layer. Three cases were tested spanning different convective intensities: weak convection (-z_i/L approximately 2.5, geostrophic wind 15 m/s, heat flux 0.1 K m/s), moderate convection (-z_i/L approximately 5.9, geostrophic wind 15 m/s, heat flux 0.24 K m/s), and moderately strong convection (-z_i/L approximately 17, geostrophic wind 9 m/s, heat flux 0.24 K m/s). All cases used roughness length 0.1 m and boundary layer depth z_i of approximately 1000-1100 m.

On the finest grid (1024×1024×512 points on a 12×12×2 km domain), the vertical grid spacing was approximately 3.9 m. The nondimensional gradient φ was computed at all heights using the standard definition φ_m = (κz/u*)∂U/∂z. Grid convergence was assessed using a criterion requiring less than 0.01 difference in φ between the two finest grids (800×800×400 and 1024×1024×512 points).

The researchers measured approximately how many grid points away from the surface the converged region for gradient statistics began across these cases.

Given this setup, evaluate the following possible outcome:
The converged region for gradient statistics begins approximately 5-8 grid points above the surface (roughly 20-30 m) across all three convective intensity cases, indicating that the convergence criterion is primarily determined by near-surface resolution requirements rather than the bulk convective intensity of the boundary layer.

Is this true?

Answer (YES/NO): NO